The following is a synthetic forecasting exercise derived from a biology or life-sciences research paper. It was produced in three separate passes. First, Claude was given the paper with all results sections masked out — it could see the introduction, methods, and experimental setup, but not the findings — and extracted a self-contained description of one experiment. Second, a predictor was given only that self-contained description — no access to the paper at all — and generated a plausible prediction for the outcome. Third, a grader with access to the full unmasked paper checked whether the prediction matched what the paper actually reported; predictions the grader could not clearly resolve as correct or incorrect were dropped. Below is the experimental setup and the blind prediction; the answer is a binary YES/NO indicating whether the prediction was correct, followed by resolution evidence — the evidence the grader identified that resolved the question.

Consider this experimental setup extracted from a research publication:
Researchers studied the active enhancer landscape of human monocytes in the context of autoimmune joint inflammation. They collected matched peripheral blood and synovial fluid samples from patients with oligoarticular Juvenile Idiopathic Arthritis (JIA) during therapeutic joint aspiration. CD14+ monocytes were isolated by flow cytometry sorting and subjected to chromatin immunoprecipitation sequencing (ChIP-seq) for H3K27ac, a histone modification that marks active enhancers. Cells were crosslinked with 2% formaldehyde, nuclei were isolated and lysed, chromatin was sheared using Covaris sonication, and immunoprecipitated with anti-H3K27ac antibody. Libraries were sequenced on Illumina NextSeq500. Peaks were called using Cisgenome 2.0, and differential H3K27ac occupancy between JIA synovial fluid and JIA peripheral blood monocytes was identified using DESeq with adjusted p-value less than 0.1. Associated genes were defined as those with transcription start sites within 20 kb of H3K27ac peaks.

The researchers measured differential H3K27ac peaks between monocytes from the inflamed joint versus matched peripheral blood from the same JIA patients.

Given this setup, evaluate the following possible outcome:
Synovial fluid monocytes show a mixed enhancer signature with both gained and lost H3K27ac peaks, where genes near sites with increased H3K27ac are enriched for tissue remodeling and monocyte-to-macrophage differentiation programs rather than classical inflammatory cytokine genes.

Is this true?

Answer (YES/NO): NO